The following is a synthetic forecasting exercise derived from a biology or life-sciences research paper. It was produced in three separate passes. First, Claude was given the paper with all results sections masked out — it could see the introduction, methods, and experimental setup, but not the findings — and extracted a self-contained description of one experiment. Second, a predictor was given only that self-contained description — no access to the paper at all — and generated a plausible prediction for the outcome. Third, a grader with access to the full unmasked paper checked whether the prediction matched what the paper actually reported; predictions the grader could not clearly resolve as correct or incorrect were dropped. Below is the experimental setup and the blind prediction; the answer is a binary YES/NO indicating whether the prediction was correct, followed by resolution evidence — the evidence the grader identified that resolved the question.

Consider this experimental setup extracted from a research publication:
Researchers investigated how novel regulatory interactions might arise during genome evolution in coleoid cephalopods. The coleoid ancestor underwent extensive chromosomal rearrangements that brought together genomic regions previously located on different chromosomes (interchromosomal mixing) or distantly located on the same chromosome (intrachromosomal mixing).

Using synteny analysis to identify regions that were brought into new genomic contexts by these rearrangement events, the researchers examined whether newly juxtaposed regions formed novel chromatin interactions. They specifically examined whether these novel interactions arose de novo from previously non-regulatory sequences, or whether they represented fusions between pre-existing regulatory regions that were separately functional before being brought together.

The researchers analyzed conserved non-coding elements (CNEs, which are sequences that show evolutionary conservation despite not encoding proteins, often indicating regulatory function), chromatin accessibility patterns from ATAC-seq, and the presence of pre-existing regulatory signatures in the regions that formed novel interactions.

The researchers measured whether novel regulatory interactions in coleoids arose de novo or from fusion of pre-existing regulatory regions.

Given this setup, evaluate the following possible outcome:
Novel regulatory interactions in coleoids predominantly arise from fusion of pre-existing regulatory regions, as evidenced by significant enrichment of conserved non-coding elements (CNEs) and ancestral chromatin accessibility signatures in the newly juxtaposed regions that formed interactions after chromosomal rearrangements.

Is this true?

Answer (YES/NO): YES